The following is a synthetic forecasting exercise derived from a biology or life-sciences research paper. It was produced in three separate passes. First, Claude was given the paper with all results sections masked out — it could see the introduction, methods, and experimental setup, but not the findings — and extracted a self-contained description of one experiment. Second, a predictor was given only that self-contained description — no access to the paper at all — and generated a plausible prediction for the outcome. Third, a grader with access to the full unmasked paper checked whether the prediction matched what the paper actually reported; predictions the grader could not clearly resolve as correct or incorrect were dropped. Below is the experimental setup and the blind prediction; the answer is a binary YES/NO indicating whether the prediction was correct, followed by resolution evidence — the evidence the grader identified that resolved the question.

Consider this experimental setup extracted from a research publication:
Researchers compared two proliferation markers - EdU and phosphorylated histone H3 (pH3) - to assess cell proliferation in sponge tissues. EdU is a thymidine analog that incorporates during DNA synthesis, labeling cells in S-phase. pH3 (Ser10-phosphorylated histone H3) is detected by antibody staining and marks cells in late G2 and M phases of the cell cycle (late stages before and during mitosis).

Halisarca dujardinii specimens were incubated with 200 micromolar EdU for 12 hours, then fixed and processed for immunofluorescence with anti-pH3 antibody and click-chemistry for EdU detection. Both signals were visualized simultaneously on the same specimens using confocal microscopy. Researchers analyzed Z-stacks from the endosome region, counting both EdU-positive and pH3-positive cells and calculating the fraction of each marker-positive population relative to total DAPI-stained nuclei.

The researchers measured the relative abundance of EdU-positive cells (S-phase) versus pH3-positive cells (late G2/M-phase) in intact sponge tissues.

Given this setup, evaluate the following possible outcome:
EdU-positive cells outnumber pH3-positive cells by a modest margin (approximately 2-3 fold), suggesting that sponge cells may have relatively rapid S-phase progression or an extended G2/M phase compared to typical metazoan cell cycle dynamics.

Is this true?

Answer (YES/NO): NO